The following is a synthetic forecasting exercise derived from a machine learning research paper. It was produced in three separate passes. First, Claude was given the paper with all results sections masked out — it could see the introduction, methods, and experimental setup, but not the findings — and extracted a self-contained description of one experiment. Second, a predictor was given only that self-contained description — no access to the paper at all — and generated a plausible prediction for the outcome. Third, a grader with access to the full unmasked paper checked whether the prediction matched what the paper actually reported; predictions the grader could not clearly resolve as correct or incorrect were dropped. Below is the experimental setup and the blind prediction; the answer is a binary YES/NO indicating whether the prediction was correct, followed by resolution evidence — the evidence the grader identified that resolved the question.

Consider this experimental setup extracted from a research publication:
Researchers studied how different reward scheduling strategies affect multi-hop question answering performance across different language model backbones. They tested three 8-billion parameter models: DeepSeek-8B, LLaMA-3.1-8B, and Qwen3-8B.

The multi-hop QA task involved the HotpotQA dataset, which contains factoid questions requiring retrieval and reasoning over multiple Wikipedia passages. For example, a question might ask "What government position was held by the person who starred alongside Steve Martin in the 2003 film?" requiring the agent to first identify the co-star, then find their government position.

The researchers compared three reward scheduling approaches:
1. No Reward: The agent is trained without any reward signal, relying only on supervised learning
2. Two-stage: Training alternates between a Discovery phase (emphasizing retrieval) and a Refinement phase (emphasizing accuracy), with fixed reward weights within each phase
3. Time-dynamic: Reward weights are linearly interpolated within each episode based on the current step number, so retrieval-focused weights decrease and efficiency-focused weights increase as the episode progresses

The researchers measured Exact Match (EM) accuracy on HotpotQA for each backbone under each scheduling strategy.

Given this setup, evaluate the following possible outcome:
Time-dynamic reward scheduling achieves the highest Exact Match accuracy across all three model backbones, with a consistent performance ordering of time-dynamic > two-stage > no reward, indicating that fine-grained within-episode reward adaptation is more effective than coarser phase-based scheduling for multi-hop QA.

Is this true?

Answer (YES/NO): NO